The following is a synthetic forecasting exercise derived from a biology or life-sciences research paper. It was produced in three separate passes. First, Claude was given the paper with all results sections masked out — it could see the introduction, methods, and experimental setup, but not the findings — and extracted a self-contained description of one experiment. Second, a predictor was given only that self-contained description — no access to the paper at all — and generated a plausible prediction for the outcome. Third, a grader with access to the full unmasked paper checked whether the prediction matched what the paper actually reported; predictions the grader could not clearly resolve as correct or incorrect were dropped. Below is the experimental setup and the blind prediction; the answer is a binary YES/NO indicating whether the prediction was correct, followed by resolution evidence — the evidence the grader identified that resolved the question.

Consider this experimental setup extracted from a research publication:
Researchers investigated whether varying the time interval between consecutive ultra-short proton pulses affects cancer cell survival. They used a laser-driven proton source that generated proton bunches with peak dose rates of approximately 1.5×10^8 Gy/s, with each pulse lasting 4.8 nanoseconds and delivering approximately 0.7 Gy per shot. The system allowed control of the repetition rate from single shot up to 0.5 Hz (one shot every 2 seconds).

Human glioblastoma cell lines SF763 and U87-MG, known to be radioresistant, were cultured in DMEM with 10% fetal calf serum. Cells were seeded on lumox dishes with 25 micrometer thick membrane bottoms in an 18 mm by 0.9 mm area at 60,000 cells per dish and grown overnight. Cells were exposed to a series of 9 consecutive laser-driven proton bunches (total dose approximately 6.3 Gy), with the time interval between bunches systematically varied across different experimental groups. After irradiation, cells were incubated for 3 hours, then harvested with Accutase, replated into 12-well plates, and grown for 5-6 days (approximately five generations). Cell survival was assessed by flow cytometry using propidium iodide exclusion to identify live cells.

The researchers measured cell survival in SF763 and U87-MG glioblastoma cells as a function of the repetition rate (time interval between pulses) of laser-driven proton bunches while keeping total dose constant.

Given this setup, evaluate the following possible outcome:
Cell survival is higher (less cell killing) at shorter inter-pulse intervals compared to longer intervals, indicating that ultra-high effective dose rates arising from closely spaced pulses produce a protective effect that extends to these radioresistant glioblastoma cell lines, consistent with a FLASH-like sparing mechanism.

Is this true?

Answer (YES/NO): NO